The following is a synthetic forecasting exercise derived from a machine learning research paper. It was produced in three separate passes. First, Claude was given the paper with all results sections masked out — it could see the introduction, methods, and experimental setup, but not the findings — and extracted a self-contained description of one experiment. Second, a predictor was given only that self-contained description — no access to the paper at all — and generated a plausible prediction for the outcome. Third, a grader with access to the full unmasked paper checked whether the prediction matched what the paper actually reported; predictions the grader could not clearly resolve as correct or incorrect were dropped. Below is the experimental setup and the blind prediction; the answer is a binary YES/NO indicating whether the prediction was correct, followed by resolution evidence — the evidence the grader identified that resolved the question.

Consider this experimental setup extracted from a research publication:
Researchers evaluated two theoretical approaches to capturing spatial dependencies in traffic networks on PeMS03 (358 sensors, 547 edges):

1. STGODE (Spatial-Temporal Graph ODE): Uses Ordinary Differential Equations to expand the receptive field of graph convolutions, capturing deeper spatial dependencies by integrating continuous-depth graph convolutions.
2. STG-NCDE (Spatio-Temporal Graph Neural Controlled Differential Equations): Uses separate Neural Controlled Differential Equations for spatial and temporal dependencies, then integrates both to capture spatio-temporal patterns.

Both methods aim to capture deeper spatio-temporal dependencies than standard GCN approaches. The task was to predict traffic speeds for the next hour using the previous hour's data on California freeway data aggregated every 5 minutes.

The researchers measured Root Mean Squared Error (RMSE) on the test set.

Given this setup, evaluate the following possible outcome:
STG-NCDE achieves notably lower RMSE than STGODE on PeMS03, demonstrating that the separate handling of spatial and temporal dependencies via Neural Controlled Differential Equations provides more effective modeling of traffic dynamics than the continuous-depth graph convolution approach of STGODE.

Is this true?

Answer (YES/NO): NO